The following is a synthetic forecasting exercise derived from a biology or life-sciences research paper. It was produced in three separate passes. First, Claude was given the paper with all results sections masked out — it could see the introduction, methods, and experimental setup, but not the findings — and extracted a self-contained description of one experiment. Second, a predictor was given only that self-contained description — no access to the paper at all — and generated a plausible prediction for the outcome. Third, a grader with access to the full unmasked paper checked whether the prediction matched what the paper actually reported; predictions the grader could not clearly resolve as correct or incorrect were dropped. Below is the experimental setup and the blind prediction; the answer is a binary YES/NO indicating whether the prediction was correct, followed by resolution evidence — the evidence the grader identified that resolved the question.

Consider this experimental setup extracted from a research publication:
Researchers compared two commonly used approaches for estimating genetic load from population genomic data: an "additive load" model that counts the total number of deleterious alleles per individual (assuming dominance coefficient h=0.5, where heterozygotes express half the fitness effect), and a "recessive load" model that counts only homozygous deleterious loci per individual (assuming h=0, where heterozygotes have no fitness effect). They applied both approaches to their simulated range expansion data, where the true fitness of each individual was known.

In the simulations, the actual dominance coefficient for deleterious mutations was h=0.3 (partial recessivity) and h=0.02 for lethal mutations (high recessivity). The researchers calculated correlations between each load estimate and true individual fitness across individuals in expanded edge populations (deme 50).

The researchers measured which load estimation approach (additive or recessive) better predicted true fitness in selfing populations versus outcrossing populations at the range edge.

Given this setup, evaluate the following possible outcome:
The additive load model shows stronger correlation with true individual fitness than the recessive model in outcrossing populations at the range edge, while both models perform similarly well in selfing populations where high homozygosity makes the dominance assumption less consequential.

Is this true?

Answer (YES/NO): NO